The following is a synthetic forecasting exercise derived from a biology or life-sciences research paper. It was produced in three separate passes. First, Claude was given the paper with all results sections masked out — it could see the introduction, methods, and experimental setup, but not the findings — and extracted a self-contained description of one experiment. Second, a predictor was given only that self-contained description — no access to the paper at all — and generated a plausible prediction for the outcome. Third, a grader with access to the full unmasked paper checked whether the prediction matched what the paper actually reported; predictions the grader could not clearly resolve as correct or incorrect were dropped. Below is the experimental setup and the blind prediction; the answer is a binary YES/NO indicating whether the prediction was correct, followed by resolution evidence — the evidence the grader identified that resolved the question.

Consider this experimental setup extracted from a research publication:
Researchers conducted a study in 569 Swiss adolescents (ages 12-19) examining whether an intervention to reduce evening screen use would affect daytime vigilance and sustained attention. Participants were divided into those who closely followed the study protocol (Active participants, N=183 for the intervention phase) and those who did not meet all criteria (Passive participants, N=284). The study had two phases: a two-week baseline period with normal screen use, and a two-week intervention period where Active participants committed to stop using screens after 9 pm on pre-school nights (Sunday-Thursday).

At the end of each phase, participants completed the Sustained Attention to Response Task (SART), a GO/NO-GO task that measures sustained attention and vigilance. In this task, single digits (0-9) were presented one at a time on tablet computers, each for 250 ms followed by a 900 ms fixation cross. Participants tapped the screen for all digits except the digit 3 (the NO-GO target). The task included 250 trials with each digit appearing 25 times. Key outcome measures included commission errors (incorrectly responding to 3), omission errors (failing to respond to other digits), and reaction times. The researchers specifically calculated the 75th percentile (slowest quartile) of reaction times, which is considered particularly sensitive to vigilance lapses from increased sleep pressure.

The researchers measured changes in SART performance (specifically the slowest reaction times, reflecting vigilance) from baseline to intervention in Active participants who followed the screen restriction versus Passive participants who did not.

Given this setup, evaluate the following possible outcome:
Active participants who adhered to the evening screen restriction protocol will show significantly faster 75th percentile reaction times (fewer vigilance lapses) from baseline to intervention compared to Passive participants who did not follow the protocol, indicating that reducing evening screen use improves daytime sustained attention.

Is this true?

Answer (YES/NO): NO